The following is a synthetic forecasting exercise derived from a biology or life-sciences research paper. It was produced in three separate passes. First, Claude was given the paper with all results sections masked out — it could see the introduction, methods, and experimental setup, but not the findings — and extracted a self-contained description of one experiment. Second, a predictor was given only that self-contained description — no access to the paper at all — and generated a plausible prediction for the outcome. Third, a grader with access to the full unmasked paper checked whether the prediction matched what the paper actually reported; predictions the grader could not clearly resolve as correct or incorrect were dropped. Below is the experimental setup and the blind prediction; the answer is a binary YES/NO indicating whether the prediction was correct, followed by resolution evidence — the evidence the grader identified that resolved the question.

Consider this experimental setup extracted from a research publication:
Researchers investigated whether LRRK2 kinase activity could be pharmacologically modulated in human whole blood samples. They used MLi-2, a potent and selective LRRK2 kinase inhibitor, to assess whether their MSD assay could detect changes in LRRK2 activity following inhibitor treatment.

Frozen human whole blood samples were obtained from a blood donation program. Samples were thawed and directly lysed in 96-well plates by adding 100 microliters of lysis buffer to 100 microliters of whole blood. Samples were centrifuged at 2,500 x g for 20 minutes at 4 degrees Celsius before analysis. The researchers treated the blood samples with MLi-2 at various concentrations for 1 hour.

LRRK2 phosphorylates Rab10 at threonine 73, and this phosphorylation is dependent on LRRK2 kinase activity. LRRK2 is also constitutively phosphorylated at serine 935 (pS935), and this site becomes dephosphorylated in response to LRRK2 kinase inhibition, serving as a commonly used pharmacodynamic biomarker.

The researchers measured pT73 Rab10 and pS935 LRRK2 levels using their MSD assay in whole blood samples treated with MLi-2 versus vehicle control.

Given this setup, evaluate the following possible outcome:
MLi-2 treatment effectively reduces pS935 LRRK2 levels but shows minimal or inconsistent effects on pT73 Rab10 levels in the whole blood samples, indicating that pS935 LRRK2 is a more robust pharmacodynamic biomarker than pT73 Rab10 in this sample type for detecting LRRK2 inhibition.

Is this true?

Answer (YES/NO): NO